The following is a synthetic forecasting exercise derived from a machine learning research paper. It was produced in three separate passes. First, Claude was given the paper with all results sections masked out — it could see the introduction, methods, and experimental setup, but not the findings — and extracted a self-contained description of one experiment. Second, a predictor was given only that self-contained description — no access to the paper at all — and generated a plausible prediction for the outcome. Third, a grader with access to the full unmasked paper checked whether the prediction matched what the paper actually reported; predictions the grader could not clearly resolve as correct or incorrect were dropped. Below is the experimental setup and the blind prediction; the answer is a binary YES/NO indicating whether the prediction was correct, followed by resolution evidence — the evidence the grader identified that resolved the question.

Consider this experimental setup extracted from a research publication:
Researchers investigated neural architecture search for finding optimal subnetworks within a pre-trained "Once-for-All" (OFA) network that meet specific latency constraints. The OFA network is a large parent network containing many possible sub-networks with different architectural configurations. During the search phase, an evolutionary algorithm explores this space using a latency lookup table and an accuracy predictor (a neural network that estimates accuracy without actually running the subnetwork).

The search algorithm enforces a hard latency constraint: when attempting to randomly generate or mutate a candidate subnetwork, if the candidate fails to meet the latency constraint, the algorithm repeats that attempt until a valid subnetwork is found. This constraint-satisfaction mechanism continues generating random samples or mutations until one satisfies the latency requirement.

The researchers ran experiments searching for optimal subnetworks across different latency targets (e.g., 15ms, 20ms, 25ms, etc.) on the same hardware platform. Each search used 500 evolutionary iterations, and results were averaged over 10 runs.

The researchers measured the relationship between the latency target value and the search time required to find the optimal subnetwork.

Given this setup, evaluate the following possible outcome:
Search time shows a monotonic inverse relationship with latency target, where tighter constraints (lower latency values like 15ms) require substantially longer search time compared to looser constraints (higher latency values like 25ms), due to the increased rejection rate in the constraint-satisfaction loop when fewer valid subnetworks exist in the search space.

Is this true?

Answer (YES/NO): NO